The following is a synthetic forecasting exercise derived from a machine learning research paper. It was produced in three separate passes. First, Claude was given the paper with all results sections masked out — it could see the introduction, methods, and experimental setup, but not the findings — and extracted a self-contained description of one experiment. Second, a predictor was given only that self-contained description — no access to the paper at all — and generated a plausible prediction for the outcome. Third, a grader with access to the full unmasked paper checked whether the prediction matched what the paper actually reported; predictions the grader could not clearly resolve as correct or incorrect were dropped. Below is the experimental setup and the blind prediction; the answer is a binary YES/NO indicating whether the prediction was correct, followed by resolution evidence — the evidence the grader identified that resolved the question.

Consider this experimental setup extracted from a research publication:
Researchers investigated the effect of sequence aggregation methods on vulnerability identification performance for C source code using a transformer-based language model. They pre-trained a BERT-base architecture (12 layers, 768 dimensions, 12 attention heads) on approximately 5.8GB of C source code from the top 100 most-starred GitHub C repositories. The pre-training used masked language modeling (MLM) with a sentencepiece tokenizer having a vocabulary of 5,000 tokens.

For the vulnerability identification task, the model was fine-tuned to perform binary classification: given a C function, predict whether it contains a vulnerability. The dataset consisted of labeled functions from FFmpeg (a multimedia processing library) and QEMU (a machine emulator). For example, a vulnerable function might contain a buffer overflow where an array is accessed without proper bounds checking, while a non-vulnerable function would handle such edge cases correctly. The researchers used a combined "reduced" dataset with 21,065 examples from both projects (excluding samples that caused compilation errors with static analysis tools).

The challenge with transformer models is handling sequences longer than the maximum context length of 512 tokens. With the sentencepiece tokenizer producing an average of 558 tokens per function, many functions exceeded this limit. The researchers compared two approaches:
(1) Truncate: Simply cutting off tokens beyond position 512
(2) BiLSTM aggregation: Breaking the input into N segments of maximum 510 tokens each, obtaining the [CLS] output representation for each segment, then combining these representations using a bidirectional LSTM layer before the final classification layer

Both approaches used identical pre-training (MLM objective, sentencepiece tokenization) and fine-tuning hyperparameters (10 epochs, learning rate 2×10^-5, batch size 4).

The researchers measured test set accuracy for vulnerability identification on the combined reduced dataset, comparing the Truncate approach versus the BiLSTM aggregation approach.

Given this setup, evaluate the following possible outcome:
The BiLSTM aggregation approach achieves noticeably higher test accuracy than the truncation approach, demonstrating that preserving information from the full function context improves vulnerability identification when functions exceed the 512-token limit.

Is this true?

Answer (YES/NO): YES